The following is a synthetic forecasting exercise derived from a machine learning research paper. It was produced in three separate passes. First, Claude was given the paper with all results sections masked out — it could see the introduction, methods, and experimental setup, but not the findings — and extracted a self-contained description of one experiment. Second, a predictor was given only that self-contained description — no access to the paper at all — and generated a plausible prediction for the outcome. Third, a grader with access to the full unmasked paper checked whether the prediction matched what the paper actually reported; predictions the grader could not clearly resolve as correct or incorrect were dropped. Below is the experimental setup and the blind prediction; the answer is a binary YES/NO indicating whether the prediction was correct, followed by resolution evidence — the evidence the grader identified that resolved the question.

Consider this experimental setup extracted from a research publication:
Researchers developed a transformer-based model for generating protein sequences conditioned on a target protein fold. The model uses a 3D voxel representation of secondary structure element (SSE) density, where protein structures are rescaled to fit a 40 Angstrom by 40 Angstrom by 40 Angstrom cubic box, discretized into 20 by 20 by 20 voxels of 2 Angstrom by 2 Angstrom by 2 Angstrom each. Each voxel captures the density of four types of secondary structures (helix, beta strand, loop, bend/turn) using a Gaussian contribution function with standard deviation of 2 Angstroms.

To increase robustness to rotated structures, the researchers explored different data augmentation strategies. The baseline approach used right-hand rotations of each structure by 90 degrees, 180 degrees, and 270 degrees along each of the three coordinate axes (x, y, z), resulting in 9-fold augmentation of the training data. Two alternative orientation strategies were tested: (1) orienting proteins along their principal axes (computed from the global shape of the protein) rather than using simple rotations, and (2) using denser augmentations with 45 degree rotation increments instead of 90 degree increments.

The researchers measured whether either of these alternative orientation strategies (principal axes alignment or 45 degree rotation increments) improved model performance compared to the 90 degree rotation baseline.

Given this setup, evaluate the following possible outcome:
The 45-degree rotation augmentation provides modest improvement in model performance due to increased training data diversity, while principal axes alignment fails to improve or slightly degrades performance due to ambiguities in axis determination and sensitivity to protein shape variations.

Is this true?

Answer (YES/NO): NO